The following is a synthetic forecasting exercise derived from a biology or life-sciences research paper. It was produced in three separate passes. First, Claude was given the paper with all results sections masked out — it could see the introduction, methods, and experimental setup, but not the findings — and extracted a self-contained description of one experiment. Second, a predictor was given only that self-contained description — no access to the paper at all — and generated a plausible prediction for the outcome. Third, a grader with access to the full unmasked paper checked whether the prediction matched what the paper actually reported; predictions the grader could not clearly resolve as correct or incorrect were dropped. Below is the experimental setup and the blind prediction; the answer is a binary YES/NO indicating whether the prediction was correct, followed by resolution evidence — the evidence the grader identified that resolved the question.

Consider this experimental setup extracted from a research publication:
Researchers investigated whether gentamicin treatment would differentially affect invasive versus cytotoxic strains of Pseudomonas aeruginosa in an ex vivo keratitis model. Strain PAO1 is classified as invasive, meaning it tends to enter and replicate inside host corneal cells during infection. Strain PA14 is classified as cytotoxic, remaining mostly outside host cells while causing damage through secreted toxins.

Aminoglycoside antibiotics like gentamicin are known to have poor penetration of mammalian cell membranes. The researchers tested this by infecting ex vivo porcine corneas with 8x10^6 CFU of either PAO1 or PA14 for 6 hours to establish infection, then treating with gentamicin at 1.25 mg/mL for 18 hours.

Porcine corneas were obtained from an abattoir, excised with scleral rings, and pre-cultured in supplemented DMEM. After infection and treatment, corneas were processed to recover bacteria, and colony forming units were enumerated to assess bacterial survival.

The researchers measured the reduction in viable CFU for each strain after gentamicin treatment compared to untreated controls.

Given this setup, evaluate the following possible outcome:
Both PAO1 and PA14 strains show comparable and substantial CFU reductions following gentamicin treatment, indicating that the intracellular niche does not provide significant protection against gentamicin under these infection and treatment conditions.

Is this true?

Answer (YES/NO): NO